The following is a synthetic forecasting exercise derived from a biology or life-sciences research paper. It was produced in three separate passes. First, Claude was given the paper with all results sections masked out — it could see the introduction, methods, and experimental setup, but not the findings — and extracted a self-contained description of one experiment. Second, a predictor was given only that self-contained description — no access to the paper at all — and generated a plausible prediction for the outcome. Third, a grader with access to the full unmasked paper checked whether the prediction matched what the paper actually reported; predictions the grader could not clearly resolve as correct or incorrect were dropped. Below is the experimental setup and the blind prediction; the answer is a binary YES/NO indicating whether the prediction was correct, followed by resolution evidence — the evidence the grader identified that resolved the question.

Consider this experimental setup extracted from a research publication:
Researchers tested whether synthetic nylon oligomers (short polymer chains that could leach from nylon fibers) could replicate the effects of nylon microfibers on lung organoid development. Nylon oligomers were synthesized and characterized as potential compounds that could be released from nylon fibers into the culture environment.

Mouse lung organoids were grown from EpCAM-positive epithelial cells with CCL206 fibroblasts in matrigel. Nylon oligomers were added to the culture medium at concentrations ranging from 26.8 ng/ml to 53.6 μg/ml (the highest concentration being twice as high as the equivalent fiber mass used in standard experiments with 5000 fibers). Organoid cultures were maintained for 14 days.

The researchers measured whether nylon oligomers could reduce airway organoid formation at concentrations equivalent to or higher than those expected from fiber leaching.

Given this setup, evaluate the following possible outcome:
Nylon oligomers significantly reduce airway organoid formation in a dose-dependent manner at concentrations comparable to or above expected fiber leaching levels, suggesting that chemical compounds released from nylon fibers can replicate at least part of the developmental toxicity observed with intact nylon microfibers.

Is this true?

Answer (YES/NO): NO